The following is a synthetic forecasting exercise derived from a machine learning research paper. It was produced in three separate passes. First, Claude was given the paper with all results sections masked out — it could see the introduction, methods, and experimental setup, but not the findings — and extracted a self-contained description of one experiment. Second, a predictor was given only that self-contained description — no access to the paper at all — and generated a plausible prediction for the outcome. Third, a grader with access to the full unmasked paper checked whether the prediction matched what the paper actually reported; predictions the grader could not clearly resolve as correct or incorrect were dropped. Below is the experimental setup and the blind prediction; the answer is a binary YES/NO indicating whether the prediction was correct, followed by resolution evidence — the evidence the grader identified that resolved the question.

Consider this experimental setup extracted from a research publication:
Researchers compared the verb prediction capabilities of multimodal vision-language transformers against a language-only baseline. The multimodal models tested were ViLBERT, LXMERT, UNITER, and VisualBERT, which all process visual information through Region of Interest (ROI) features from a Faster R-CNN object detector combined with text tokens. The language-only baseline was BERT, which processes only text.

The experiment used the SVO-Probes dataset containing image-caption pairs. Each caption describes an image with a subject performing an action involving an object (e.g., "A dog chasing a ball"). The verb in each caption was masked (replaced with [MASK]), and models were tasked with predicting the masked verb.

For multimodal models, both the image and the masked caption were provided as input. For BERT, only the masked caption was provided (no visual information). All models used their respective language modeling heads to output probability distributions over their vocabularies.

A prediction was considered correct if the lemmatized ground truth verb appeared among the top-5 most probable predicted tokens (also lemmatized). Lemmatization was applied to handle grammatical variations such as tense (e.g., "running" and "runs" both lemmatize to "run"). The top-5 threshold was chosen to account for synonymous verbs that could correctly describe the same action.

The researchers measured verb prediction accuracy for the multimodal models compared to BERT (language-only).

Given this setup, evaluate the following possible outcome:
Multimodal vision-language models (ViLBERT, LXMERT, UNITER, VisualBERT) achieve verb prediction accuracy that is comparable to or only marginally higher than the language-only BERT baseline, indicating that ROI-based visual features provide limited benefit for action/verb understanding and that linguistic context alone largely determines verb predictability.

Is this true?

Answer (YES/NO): NO